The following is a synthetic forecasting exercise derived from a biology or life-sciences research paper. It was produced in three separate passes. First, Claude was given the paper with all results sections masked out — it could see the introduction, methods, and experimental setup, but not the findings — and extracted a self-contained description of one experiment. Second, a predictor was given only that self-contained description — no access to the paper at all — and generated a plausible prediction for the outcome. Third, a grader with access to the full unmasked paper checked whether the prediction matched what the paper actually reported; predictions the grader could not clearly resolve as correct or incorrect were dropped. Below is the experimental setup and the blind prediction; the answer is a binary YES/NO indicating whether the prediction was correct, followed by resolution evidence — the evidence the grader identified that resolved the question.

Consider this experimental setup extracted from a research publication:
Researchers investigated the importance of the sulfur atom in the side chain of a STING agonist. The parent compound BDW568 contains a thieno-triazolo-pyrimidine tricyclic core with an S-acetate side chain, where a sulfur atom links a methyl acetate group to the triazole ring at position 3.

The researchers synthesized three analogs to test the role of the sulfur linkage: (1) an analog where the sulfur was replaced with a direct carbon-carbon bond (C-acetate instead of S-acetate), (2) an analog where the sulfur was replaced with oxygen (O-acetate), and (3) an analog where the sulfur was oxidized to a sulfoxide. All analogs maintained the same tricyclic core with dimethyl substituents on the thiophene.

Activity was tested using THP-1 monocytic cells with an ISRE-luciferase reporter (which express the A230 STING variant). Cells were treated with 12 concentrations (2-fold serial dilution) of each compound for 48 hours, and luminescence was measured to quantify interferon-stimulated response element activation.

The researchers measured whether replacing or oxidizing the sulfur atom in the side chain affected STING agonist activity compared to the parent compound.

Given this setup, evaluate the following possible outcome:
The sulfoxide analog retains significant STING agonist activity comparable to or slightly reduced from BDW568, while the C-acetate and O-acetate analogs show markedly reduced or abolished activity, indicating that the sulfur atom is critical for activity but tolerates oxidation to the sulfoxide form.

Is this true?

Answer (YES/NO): NO